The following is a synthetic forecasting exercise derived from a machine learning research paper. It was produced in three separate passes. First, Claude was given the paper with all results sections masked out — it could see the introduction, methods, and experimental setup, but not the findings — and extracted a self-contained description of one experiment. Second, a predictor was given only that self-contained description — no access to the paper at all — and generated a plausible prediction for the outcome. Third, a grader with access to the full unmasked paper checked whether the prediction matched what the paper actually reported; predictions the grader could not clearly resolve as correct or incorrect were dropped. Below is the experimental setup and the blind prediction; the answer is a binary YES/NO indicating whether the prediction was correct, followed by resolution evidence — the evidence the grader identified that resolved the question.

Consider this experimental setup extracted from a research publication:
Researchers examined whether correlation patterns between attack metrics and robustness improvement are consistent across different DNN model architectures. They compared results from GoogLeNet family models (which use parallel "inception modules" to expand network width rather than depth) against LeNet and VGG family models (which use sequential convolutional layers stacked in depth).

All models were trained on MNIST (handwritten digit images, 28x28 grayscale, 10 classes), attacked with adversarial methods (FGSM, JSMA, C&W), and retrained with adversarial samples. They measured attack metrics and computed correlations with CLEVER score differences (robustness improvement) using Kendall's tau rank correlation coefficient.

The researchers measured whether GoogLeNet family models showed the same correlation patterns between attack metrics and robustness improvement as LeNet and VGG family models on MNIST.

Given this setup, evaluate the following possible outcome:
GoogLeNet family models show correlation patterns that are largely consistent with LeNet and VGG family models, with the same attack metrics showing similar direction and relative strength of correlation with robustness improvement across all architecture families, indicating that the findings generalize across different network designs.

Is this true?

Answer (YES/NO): NO